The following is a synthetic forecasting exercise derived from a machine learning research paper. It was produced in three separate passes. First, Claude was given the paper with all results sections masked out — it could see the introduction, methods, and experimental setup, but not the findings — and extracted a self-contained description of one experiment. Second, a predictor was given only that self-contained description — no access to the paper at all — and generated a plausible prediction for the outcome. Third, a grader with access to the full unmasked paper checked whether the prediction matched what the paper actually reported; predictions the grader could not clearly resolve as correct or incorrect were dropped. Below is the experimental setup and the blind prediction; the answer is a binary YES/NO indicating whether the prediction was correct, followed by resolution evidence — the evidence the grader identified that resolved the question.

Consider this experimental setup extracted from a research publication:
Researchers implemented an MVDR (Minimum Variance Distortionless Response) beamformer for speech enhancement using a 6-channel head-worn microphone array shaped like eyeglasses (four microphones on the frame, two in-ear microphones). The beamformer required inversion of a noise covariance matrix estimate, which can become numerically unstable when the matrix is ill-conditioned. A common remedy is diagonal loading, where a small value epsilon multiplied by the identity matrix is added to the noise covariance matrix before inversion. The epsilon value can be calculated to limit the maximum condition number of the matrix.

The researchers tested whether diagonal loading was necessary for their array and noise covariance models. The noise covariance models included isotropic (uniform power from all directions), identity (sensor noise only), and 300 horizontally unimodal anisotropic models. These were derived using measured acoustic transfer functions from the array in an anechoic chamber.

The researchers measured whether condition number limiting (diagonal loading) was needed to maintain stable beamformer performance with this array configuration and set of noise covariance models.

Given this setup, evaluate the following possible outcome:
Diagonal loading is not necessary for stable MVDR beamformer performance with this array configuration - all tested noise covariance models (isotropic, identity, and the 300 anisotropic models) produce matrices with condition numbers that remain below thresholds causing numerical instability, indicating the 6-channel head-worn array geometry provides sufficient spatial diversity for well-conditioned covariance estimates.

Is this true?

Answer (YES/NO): YES